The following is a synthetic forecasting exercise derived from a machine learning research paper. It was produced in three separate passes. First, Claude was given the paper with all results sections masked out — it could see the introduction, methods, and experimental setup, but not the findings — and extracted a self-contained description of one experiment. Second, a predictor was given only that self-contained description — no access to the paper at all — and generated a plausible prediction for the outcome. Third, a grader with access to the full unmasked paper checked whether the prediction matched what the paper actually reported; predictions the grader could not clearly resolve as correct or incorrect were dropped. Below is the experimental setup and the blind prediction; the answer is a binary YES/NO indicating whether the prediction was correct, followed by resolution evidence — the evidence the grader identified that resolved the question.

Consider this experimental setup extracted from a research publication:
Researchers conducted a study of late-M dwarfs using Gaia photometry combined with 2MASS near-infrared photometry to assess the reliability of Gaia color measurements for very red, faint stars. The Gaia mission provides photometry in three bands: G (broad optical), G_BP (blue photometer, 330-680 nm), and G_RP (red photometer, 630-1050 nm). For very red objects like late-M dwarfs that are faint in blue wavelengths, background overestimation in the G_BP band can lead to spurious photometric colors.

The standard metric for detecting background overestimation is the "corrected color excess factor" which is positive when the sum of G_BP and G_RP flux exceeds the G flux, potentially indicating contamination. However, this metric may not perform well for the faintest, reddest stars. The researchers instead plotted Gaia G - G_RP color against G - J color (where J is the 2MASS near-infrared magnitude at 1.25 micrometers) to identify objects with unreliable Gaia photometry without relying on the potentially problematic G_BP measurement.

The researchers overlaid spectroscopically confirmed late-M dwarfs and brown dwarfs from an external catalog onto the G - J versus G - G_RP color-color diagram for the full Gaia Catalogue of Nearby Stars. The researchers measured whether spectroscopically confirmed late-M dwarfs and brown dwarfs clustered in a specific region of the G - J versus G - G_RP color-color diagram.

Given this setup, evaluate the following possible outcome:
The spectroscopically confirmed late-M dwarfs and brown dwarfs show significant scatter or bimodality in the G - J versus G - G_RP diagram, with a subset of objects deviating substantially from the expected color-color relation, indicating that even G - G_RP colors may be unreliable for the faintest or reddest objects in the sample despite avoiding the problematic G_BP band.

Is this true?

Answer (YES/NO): NO